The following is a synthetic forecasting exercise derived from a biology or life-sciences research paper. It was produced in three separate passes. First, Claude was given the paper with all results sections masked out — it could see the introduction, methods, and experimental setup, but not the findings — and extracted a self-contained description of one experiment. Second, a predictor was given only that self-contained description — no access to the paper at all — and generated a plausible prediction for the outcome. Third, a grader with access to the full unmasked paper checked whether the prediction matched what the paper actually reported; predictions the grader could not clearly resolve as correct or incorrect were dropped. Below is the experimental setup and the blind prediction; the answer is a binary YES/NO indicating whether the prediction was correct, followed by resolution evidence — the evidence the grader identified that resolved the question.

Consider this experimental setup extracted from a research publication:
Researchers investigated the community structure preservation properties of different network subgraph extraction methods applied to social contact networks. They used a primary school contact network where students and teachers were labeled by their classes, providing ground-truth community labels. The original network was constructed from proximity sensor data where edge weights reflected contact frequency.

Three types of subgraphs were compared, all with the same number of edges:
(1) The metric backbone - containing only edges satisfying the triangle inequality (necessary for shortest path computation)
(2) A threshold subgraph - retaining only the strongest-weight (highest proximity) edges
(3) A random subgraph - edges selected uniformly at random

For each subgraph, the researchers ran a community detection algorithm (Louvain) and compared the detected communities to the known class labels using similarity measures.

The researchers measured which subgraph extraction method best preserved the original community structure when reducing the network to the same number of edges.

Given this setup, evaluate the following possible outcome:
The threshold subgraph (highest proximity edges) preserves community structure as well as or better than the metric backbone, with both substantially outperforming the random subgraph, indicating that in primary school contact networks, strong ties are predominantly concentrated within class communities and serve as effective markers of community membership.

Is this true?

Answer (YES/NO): NO